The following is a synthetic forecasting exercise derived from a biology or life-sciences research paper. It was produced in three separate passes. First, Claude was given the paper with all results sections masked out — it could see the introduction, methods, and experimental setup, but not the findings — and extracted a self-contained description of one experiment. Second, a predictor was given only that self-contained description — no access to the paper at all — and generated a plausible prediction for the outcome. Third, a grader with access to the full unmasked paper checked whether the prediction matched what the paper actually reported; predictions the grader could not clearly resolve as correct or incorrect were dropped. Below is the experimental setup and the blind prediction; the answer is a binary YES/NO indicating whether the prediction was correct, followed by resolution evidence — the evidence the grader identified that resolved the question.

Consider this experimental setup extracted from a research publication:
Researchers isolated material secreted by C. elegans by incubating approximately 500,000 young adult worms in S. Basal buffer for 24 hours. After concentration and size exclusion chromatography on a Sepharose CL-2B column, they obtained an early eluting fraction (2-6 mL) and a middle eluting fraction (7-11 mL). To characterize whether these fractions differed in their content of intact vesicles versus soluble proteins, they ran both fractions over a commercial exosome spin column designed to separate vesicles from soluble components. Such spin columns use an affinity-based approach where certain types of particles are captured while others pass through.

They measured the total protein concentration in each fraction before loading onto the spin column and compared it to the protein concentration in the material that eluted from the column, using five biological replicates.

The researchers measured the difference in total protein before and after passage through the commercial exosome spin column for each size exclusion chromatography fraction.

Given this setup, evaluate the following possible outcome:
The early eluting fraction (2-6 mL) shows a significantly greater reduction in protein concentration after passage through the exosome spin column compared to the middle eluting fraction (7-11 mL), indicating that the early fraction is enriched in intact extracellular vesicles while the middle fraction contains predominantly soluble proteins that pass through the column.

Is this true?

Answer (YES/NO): NO